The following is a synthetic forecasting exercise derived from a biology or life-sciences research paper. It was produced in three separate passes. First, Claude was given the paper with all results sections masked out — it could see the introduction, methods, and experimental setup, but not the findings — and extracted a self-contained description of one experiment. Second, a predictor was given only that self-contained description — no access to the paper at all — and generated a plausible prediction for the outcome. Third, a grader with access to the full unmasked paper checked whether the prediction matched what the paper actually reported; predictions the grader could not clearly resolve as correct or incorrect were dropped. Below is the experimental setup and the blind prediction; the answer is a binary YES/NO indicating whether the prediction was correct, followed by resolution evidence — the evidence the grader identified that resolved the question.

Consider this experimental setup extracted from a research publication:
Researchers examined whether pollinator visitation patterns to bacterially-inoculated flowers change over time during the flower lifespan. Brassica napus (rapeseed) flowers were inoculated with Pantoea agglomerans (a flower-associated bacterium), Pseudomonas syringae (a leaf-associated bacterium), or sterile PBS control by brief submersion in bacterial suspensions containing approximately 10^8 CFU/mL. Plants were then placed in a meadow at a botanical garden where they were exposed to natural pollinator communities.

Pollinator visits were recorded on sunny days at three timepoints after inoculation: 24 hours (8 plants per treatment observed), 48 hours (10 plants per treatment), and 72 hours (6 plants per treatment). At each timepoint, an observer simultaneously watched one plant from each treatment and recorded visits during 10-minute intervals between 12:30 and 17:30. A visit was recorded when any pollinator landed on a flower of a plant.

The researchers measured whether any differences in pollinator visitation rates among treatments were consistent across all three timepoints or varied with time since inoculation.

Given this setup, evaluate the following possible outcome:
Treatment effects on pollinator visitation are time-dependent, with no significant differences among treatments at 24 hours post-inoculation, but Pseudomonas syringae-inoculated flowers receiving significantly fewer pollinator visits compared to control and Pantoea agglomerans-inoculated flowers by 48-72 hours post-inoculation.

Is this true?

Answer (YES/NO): NO